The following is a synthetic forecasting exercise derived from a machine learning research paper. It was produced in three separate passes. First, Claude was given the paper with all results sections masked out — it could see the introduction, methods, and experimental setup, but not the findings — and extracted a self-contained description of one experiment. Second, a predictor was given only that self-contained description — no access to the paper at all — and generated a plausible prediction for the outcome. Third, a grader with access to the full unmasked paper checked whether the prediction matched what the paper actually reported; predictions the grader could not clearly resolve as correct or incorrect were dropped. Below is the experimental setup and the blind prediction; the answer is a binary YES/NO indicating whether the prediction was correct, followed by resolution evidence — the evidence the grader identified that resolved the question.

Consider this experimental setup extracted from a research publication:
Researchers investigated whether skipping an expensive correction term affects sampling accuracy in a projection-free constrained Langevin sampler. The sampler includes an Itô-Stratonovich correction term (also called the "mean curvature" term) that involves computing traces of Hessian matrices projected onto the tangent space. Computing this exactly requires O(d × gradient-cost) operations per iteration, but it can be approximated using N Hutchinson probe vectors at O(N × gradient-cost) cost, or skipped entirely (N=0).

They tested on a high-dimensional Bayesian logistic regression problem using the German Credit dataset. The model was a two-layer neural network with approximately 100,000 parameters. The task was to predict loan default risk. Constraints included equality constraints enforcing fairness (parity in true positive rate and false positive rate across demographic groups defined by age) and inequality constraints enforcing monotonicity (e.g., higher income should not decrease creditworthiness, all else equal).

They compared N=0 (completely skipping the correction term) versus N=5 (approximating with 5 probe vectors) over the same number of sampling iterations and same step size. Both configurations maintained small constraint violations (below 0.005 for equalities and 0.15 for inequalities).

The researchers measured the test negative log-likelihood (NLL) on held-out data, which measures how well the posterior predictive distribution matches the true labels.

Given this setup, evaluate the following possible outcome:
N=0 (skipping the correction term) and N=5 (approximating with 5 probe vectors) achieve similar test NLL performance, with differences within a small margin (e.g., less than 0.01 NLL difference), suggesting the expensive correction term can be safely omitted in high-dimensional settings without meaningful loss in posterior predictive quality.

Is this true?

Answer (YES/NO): YES